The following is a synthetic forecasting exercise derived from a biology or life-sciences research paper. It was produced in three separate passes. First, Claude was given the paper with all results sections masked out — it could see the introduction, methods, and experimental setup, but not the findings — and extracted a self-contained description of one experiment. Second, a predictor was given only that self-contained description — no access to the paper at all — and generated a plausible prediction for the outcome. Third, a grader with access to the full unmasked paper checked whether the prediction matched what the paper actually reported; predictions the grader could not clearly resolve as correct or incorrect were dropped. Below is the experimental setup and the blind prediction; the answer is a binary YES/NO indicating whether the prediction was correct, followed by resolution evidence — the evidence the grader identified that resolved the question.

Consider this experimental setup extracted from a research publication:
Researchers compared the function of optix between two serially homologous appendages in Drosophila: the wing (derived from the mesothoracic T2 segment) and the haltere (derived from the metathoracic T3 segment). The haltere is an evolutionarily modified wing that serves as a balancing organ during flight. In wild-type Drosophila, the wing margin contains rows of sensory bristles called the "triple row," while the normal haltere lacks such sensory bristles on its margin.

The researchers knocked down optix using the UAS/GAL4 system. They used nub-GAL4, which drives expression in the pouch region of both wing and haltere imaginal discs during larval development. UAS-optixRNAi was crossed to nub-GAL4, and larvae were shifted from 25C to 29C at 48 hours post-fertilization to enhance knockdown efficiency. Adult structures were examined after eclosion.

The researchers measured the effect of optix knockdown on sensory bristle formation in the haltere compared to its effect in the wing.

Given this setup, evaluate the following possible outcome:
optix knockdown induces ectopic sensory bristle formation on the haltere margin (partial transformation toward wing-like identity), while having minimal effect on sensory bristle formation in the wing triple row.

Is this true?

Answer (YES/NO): NO